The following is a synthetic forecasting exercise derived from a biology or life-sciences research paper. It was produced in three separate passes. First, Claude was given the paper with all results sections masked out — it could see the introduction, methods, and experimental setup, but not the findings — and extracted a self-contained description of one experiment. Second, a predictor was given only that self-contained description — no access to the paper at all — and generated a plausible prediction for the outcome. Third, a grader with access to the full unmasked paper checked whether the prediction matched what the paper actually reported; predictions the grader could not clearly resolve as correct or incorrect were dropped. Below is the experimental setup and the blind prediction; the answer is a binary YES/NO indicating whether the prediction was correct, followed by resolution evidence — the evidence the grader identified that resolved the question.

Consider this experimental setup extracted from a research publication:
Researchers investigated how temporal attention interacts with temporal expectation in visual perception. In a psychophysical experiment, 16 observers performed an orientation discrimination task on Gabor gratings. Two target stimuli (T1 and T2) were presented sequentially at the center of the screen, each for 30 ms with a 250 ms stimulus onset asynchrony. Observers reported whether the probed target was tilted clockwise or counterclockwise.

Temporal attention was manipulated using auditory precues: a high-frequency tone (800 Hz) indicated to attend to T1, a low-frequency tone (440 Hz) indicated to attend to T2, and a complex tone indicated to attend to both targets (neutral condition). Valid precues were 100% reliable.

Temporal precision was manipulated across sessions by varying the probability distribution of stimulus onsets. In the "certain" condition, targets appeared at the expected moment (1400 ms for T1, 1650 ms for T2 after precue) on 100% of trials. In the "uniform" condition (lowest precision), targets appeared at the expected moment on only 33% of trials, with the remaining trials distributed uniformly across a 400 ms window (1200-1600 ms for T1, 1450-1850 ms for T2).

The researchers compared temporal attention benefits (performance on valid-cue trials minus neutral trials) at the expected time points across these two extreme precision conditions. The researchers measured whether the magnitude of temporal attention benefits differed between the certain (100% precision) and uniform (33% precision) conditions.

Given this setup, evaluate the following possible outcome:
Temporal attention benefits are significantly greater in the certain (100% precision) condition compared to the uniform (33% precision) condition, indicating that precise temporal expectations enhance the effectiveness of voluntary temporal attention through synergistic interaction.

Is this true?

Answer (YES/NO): YES